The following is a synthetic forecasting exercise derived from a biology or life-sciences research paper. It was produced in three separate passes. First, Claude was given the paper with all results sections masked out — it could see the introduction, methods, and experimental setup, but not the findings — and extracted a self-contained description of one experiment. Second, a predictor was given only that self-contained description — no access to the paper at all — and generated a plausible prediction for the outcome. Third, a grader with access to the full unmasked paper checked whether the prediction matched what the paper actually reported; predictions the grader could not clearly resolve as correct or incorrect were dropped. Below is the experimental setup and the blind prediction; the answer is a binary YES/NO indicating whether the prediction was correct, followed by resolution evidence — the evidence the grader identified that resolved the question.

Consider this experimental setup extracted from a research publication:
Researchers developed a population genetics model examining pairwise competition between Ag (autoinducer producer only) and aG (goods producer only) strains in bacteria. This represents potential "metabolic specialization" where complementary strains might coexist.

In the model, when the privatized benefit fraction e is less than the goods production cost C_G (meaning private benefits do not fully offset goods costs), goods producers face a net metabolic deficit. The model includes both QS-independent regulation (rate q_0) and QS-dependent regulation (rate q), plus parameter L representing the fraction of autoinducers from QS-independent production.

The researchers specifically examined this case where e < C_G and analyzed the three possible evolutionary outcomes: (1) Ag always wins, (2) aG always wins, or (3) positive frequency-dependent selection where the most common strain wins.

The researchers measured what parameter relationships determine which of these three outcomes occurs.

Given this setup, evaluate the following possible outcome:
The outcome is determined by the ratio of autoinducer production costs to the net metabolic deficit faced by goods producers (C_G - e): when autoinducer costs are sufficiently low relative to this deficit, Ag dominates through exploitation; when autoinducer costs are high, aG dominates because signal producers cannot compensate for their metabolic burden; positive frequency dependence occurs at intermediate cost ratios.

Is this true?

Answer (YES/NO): NO